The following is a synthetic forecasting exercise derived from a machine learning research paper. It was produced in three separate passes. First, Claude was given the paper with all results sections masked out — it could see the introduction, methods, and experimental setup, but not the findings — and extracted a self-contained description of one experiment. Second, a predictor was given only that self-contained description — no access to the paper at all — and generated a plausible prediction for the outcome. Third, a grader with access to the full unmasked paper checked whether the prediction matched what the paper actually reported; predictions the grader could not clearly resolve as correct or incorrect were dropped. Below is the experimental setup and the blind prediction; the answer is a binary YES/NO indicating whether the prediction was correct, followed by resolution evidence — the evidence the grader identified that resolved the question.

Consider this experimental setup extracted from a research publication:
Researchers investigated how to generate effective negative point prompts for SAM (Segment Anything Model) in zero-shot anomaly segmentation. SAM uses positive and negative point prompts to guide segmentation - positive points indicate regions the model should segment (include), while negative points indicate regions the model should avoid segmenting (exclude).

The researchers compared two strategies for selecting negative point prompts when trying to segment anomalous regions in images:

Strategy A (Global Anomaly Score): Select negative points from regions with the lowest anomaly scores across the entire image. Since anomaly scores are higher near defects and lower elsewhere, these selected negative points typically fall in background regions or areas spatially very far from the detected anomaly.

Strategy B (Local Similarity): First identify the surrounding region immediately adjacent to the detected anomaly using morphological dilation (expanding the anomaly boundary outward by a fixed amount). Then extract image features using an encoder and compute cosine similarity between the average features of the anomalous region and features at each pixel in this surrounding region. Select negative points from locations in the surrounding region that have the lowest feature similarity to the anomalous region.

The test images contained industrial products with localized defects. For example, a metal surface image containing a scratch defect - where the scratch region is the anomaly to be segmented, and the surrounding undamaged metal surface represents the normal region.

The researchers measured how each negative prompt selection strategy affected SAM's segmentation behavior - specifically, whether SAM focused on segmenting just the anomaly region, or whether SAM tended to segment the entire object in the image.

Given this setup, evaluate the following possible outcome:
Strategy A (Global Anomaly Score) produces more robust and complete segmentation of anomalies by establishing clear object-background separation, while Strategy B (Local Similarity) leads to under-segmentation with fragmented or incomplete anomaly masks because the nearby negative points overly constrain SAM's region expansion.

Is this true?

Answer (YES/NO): NO